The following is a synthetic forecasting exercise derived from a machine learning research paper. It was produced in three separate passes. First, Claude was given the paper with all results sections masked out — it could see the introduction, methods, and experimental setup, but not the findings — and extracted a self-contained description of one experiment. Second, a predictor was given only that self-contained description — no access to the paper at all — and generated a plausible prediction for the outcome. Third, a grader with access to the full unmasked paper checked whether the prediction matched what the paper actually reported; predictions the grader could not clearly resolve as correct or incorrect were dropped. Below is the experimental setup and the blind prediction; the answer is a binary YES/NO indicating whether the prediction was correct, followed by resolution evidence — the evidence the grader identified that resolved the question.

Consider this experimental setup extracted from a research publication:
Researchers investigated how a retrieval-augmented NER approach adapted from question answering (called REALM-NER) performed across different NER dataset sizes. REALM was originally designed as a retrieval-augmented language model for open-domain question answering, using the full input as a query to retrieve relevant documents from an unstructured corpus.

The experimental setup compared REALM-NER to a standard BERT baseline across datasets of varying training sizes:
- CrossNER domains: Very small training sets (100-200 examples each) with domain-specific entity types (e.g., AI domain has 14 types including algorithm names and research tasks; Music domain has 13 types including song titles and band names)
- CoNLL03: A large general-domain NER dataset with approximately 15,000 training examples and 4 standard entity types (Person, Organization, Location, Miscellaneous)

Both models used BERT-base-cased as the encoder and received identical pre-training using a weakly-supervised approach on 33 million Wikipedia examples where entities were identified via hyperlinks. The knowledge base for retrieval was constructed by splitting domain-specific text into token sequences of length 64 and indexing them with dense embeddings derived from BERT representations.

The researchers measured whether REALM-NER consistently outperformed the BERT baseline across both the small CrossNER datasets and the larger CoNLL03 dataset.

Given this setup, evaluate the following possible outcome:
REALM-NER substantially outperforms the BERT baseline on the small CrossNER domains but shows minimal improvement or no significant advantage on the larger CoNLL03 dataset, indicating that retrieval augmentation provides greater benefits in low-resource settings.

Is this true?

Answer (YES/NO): YES